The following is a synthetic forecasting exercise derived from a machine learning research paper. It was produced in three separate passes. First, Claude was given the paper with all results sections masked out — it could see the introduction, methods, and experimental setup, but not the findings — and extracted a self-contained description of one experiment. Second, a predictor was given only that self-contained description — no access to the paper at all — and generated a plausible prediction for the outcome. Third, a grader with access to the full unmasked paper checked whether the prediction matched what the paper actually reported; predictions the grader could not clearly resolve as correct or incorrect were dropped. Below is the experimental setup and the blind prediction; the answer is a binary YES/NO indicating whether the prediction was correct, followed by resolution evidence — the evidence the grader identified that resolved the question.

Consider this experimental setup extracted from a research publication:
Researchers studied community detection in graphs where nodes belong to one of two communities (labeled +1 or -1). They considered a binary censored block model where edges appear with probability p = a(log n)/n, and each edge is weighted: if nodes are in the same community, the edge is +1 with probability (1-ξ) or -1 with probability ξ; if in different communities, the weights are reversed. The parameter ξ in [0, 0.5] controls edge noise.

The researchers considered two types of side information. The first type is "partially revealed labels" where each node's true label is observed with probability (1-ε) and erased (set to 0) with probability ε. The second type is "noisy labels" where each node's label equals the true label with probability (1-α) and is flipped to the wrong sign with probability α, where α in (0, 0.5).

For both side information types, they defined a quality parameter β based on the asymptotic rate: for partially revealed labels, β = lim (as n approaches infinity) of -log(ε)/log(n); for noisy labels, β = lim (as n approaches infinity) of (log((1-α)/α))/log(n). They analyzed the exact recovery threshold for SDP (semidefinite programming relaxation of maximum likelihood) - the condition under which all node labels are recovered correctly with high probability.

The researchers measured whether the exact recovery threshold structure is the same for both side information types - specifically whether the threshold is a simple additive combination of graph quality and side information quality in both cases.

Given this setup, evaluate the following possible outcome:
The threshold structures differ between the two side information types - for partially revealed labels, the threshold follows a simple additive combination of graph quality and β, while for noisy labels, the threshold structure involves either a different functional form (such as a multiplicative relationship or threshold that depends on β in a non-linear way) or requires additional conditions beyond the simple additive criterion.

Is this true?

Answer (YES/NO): YES